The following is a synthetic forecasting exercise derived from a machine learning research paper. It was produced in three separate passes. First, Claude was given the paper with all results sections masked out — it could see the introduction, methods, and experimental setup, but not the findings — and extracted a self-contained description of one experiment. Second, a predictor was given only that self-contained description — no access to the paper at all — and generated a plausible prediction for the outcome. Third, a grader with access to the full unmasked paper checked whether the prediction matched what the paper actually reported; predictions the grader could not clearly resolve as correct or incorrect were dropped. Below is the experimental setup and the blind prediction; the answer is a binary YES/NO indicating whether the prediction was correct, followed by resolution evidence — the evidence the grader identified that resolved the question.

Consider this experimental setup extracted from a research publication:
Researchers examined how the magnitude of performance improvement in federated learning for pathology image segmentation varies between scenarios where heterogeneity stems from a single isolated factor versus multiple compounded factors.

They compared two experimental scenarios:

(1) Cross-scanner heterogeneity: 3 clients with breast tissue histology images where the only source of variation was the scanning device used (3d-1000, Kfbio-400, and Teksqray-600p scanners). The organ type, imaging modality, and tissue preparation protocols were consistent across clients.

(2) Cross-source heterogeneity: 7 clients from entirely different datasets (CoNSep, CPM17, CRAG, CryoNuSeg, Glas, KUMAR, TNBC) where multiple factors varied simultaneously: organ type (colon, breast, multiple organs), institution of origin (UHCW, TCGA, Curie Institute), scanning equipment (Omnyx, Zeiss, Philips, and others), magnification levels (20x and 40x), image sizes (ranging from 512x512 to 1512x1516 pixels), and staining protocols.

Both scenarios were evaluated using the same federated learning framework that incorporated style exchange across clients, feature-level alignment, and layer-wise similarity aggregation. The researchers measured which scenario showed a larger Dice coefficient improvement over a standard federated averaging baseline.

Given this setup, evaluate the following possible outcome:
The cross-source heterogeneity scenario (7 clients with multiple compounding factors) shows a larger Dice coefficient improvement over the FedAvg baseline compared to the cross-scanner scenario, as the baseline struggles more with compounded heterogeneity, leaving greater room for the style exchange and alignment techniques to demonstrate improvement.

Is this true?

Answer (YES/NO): NO